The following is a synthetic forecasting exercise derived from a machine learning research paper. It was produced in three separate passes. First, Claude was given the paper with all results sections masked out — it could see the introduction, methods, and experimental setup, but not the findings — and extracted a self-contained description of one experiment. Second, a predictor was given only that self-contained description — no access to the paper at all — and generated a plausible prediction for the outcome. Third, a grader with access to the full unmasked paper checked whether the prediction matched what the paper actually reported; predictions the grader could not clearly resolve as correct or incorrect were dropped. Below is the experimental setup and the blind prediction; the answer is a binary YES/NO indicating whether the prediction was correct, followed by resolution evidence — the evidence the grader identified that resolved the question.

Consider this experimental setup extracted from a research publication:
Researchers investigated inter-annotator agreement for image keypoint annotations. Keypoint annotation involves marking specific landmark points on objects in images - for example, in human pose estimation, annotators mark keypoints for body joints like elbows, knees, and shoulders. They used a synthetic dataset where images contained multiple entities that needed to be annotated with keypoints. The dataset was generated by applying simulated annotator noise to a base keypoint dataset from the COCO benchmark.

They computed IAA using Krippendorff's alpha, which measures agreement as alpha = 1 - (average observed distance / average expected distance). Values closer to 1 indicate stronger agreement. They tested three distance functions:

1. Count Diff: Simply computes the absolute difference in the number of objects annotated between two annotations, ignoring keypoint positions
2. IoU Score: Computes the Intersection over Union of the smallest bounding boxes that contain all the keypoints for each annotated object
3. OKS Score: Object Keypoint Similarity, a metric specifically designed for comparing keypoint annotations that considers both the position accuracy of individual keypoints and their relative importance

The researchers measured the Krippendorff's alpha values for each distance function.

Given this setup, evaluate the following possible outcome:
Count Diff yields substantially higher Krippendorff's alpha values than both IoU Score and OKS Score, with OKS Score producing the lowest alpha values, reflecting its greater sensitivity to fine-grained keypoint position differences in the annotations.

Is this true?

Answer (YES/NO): NO